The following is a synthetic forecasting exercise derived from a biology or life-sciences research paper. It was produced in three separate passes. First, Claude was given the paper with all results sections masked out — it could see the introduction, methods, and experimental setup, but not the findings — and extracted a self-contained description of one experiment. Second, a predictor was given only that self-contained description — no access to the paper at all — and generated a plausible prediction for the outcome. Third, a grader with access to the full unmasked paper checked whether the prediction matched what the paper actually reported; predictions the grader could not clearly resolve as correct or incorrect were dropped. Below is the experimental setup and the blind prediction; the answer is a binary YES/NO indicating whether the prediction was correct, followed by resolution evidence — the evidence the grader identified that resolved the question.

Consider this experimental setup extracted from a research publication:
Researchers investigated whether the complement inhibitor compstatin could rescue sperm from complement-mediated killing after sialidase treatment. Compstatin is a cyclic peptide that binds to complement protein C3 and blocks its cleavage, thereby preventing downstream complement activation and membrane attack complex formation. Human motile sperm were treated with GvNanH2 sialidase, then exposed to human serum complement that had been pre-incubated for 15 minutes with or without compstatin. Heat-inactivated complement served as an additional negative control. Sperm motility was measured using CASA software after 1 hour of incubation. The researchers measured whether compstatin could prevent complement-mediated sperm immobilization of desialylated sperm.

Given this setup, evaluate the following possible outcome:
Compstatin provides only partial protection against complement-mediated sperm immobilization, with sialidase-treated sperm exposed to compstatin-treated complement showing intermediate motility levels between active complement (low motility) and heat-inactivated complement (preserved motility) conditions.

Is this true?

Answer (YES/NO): NO